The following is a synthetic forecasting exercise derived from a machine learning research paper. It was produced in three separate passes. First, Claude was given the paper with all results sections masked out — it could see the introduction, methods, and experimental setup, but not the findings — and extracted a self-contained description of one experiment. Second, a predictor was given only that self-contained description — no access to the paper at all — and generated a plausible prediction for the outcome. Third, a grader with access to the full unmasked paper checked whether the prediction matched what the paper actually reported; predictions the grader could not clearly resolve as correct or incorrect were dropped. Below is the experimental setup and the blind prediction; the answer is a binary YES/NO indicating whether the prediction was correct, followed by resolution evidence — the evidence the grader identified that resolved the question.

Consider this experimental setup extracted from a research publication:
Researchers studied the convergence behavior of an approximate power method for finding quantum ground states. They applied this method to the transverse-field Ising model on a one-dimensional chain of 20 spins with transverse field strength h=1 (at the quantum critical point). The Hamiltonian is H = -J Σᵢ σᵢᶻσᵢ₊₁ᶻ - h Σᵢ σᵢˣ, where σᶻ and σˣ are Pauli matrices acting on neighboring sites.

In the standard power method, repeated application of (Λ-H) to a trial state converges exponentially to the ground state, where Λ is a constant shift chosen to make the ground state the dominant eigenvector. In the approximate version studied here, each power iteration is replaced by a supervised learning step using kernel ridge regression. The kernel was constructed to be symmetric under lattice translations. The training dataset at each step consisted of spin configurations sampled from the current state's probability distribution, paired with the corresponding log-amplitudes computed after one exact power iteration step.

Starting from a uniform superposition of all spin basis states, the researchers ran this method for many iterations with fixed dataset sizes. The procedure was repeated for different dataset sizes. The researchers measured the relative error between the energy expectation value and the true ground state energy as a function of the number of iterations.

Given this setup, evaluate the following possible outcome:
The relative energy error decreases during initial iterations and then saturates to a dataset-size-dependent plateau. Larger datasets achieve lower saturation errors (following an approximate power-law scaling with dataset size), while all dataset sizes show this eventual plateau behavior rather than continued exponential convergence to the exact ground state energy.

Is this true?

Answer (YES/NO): YES